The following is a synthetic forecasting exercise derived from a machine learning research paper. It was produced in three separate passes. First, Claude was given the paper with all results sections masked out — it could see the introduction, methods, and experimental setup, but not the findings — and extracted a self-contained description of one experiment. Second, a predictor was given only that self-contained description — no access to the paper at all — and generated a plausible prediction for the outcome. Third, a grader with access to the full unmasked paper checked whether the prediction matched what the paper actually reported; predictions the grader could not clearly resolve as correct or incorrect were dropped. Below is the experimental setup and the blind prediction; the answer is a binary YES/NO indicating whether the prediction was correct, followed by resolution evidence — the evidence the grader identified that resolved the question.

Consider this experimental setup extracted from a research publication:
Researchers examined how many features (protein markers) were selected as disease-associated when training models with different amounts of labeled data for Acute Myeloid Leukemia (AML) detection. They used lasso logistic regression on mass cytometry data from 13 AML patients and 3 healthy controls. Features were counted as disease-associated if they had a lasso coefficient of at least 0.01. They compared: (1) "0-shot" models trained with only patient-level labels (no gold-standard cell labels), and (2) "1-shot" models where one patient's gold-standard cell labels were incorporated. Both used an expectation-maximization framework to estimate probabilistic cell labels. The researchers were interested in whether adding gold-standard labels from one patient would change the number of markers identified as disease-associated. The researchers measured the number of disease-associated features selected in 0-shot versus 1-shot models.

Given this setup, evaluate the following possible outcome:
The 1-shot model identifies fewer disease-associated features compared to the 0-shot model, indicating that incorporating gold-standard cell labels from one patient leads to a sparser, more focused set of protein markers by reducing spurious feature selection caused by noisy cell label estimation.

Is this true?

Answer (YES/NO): YES